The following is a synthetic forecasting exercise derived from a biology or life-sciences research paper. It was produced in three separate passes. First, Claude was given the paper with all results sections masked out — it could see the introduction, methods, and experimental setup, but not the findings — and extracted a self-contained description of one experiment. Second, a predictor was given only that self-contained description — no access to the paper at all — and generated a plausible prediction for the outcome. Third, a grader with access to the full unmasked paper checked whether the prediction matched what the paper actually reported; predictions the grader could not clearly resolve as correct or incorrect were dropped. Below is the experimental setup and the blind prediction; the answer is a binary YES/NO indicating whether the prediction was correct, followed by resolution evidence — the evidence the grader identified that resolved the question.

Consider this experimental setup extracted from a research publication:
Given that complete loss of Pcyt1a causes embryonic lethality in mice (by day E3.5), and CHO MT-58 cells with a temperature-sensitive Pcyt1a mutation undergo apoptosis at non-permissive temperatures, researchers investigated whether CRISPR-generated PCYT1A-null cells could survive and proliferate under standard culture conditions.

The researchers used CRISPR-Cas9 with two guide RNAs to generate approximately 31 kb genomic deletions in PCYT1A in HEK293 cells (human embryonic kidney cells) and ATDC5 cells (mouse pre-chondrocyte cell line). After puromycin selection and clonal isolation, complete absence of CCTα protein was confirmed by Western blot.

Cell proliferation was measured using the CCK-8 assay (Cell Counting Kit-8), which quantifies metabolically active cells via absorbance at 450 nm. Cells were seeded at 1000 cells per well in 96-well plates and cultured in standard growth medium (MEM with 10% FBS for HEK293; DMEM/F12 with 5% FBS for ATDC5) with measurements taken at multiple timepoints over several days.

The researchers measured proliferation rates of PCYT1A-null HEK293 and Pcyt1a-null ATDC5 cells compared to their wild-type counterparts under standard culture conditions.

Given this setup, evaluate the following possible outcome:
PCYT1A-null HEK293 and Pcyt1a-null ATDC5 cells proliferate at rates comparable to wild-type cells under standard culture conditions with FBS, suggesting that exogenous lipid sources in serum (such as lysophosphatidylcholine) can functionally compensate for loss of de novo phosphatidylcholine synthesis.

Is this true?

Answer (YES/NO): NO